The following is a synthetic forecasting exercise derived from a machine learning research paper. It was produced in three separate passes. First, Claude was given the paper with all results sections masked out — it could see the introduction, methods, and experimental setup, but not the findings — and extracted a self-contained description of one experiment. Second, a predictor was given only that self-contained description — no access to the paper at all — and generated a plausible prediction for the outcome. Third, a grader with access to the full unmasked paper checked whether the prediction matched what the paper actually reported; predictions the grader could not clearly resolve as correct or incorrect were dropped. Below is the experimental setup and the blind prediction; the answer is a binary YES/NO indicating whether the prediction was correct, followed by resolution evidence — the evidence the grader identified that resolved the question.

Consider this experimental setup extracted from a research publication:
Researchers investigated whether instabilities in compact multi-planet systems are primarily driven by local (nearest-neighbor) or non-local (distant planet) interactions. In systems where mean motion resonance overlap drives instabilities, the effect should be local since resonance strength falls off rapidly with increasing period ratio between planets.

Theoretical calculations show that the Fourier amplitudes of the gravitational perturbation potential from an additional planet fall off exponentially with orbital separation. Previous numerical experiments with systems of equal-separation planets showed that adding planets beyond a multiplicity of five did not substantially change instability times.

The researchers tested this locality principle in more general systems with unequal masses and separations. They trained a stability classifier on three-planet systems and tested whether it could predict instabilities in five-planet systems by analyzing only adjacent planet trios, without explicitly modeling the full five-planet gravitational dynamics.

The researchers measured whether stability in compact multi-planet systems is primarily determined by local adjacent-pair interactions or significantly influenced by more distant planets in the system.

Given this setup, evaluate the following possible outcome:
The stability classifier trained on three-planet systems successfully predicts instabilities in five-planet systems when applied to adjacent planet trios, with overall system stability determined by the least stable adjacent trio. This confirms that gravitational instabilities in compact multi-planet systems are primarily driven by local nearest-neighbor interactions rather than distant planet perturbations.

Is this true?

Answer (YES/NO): YES